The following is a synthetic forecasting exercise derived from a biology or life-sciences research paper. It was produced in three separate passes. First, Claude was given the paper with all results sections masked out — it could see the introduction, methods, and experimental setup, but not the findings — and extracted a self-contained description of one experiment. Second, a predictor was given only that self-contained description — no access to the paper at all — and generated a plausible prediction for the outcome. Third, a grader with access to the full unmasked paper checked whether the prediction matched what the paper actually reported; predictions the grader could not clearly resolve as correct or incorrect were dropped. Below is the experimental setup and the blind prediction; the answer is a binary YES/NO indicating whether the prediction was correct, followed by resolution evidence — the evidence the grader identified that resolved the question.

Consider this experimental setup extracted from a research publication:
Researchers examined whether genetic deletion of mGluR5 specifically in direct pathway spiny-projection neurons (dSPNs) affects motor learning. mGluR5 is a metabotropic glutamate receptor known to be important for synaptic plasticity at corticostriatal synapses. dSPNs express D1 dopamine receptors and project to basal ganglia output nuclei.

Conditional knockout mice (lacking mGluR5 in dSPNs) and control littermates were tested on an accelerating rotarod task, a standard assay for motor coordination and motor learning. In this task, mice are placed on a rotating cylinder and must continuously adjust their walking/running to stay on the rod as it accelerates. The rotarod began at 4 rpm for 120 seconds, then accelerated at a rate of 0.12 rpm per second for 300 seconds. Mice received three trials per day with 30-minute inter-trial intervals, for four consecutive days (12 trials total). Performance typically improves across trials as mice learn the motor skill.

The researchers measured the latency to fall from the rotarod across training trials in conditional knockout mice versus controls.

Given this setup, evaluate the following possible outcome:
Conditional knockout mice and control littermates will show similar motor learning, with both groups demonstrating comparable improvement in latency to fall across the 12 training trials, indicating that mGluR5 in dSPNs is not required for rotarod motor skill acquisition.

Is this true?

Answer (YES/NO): NO